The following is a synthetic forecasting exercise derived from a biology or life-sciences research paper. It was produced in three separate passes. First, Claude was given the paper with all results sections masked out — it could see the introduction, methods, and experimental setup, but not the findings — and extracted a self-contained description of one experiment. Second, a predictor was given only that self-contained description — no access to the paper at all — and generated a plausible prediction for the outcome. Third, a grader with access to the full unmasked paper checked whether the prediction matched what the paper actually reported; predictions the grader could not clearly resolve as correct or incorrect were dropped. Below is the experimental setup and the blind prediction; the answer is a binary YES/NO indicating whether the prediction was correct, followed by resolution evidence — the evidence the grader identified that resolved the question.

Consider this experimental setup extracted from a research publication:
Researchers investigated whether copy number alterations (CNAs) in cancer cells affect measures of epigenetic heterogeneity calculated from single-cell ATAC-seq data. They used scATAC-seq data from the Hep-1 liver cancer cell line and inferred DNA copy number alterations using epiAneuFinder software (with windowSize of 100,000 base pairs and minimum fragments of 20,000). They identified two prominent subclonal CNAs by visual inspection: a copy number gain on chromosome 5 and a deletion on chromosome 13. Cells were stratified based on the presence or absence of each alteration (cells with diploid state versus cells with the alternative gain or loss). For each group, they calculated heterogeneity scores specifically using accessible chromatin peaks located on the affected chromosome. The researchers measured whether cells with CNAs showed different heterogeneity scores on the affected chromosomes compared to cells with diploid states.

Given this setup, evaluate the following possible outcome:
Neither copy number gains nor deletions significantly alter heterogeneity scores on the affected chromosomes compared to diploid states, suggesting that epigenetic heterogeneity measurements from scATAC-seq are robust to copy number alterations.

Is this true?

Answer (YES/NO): NO